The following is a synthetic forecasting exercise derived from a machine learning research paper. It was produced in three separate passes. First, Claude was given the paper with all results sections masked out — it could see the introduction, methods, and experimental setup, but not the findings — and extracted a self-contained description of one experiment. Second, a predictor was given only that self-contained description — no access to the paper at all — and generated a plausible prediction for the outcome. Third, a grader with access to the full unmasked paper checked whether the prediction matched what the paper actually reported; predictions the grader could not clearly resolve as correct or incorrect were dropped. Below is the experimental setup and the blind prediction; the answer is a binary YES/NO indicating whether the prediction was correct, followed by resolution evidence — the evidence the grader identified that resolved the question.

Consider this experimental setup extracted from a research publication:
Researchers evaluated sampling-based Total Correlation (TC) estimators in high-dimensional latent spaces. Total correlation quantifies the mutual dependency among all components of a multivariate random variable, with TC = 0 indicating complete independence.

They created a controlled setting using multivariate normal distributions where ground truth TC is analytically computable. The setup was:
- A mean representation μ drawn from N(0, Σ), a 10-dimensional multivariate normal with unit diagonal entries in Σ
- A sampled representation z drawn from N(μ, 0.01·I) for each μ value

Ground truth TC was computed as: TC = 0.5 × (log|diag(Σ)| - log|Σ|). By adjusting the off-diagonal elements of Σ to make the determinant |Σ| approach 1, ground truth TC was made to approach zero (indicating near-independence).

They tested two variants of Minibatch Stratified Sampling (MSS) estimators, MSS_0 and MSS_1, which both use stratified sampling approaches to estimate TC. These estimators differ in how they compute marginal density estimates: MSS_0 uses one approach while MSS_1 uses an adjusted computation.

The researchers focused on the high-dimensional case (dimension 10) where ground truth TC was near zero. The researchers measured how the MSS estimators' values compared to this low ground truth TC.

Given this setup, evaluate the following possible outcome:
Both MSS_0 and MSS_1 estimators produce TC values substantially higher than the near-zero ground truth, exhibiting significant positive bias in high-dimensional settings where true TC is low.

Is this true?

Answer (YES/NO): YES